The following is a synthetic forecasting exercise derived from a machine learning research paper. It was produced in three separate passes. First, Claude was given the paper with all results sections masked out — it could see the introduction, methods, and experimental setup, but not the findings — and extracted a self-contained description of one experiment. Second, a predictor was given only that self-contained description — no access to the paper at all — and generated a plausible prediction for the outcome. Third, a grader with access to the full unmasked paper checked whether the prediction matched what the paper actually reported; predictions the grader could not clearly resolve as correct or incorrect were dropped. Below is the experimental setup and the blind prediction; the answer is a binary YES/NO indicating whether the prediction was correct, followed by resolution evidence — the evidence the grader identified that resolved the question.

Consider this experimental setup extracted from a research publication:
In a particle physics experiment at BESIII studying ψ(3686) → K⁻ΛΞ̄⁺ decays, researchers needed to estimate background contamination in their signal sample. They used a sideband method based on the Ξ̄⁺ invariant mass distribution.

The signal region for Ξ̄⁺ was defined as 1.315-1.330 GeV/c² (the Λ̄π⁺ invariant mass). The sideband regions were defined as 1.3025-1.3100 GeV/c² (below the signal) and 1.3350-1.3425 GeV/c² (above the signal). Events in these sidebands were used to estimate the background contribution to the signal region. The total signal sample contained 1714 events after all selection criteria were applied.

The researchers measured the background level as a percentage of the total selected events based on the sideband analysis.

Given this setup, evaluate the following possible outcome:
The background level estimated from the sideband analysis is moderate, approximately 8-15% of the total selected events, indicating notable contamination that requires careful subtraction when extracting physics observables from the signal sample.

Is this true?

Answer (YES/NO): NO